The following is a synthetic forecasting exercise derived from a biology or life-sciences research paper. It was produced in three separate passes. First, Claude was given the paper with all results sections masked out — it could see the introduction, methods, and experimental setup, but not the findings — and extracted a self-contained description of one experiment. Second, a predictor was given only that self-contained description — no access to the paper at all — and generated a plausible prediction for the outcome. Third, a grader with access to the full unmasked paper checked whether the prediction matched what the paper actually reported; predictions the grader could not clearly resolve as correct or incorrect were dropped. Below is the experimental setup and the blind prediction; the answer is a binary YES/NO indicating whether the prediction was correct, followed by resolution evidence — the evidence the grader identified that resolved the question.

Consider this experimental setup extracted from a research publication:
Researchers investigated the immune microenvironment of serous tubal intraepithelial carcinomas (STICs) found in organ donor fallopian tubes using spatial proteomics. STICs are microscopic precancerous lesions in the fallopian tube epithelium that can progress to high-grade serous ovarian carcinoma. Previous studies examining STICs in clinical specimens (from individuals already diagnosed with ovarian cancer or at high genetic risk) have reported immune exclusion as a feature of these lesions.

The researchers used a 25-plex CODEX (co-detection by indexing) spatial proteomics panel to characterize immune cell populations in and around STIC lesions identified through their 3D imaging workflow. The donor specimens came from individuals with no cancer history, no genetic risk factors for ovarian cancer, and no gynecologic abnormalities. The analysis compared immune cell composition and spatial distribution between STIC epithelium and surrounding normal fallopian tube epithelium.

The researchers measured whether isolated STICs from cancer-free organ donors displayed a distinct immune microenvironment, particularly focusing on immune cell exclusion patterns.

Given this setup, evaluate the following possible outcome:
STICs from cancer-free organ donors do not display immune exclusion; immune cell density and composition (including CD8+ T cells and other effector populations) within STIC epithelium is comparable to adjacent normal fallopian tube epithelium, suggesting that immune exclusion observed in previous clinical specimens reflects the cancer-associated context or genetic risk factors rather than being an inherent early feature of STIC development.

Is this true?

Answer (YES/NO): NO